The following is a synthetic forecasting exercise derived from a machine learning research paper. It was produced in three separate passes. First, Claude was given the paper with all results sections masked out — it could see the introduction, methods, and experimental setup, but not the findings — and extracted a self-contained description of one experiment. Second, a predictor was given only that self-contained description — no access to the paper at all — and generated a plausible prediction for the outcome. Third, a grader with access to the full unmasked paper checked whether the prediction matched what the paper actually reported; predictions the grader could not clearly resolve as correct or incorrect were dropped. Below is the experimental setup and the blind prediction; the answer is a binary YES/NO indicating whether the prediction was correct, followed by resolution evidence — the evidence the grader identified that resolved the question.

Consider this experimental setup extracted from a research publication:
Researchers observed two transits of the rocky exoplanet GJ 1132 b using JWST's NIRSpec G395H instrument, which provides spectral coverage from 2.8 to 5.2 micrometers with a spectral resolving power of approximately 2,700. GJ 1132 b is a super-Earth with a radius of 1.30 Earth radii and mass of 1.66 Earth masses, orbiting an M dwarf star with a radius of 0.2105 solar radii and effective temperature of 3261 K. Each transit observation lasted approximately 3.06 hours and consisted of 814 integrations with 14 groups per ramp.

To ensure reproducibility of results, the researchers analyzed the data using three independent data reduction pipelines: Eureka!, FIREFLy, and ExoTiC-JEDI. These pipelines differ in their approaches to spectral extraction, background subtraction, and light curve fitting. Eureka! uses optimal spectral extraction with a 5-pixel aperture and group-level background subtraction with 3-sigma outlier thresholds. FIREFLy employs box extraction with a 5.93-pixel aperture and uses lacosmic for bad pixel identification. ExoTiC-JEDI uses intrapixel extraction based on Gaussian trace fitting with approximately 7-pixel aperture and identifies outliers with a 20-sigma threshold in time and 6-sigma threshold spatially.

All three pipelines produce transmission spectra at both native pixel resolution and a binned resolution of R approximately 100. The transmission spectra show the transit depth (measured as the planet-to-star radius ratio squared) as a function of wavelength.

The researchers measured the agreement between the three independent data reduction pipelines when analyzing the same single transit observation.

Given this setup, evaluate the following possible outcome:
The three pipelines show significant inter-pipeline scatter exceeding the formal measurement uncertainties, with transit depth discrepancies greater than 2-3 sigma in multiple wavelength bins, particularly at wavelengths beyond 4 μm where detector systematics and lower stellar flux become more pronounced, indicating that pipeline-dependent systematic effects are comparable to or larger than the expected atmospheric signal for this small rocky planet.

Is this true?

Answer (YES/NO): NO